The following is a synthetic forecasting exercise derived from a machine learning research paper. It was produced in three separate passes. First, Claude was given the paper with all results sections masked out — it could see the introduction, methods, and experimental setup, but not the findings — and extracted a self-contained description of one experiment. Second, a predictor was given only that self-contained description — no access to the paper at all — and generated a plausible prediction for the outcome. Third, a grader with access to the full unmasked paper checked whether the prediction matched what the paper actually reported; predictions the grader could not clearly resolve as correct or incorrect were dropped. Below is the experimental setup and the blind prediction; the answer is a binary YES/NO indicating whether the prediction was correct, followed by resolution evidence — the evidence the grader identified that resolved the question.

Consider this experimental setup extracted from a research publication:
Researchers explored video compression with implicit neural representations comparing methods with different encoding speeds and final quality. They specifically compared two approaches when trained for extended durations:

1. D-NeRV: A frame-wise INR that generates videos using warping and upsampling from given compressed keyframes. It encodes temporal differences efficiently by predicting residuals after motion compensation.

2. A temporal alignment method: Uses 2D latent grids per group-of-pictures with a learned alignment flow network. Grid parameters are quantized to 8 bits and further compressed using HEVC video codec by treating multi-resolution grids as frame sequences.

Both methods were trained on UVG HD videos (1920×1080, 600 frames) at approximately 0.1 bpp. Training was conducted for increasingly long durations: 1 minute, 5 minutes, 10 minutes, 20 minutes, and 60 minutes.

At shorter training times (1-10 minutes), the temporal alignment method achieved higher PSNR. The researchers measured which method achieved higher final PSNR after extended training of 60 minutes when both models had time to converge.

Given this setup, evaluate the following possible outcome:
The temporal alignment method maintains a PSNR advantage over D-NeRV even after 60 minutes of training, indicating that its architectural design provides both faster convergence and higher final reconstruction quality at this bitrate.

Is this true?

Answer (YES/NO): NO